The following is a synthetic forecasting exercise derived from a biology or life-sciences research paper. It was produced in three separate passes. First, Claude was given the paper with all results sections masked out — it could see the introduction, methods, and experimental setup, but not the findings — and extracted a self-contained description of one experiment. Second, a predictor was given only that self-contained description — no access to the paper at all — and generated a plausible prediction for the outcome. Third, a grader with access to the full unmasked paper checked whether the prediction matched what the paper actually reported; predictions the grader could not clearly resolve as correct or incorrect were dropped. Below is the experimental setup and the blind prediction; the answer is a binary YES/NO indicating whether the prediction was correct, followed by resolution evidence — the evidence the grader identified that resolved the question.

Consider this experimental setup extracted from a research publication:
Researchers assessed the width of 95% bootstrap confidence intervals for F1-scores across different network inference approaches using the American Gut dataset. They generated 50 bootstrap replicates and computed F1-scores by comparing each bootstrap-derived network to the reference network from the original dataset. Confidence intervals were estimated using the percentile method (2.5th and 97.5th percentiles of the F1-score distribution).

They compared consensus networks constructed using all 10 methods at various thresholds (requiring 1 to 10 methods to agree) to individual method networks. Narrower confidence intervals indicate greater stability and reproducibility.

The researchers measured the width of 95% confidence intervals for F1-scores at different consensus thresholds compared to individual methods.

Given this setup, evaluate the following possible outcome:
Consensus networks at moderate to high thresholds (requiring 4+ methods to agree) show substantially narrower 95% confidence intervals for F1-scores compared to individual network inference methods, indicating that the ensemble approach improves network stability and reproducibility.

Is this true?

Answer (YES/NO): YES